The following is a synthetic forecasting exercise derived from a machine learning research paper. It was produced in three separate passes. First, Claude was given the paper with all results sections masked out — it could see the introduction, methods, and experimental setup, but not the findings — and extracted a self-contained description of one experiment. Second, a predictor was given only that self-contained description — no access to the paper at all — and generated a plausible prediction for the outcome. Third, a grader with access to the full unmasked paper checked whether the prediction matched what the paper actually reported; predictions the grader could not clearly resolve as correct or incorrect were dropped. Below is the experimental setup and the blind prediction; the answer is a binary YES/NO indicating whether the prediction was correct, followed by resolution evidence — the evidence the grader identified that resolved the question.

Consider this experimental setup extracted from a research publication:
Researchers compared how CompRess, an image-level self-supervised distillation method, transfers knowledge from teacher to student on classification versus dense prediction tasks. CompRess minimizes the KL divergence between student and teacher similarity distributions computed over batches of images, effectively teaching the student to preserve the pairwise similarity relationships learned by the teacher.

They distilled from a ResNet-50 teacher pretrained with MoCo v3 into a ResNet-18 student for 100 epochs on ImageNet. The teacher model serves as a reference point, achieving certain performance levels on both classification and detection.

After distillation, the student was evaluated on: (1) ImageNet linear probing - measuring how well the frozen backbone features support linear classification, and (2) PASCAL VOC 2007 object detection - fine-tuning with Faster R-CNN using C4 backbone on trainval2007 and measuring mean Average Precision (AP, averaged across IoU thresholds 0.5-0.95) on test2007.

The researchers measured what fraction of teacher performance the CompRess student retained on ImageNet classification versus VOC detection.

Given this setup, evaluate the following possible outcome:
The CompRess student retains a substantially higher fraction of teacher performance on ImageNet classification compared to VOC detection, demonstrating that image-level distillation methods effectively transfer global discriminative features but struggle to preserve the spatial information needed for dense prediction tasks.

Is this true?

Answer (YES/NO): NO